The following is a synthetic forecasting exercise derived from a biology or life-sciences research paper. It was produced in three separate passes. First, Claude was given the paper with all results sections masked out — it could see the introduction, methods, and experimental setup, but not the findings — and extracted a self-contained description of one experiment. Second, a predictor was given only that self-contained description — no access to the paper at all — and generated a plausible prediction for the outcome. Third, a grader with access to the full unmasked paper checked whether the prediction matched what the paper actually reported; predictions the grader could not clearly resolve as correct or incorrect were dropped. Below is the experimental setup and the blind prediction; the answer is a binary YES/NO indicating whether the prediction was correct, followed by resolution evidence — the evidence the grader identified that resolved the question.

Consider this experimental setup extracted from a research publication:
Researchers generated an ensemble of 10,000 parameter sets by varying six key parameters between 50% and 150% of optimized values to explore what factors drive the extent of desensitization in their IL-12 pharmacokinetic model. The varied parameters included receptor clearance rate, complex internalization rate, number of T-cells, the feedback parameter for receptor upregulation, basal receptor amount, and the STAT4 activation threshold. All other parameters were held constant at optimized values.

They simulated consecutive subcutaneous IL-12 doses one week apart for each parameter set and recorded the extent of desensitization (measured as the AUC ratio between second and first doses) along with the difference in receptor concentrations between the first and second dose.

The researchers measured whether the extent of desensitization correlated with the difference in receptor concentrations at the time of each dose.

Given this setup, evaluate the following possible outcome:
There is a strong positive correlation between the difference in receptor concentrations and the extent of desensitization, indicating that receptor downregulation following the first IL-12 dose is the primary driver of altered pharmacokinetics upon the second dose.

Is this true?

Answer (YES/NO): NO